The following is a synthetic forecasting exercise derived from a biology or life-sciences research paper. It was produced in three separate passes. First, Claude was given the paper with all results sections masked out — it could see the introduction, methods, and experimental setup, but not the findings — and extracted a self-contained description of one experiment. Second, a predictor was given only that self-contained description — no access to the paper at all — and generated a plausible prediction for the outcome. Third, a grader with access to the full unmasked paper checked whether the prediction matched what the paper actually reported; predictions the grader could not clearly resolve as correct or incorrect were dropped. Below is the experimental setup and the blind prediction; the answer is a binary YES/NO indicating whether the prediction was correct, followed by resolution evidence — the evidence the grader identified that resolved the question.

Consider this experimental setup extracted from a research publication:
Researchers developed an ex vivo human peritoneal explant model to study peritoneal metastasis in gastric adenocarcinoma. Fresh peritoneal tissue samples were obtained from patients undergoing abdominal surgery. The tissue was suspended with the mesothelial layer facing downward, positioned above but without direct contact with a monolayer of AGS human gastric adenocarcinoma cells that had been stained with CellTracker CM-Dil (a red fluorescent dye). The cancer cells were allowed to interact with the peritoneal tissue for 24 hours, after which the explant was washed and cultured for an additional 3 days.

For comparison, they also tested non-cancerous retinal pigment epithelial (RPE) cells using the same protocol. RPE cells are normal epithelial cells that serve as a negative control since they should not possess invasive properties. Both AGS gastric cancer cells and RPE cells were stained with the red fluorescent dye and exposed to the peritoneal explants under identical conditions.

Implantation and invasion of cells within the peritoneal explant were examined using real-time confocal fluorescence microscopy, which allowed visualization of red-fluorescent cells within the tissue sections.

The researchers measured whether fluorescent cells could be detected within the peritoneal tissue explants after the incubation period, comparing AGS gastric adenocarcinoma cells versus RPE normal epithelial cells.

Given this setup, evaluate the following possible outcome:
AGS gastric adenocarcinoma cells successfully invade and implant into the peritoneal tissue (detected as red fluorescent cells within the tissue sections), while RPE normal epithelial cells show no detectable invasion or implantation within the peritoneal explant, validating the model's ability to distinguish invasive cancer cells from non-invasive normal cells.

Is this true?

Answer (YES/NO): YES